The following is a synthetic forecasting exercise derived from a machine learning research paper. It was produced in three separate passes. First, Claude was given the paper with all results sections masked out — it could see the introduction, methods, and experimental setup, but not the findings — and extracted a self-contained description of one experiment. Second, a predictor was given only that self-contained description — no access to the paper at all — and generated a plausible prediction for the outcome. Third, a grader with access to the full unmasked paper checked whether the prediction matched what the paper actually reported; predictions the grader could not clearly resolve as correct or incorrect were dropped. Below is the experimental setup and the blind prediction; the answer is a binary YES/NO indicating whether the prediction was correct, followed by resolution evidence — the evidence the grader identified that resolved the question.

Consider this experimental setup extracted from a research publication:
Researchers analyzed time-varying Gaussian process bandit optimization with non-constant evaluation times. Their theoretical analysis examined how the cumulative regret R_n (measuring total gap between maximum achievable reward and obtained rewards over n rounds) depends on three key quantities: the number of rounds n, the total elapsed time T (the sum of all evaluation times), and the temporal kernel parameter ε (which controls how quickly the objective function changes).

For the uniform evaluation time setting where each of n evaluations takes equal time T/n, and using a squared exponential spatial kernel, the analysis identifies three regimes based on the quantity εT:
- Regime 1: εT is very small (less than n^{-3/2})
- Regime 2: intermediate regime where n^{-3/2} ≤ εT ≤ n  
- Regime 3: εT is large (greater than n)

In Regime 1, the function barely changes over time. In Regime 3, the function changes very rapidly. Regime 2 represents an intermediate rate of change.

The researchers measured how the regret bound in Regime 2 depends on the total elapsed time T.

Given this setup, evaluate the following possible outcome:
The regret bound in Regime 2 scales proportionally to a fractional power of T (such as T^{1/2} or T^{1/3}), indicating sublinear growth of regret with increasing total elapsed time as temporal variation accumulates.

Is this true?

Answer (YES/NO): YES